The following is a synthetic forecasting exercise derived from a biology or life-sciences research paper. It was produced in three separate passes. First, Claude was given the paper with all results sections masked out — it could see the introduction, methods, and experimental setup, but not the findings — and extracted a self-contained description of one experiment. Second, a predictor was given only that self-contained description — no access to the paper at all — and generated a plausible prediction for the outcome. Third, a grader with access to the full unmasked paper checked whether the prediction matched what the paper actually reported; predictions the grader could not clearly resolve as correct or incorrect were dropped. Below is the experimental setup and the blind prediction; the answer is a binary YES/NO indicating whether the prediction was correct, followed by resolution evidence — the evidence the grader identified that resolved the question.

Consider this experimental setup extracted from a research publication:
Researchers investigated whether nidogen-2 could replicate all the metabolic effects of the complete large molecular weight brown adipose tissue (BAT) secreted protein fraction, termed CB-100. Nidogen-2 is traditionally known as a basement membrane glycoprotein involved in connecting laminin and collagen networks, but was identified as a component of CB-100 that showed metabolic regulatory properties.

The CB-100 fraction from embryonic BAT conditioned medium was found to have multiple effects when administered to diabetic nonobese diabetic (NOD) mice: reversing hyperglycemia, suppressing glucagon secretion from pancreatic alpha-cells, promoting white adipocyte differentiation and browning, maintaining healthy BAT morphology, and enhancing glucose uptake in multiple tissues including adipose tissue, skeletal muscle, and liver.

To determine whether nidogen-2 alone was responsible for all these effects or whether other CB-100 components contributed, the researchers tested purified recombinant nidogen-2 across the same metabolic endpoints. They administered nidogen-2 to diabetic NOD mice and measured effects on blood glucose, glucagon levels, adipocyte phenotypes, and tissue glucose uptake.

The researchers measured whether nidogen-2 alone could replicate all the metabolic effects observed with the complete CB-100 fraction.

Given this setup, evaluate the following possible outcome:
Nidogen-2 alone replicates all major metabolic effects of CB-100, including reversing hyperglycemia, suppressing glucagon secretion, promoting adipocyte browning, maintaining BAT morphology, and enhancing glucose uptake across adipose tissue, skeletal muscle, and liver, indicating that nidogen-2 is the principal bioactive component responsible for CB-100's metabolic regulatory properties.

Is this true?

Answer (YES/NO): NO